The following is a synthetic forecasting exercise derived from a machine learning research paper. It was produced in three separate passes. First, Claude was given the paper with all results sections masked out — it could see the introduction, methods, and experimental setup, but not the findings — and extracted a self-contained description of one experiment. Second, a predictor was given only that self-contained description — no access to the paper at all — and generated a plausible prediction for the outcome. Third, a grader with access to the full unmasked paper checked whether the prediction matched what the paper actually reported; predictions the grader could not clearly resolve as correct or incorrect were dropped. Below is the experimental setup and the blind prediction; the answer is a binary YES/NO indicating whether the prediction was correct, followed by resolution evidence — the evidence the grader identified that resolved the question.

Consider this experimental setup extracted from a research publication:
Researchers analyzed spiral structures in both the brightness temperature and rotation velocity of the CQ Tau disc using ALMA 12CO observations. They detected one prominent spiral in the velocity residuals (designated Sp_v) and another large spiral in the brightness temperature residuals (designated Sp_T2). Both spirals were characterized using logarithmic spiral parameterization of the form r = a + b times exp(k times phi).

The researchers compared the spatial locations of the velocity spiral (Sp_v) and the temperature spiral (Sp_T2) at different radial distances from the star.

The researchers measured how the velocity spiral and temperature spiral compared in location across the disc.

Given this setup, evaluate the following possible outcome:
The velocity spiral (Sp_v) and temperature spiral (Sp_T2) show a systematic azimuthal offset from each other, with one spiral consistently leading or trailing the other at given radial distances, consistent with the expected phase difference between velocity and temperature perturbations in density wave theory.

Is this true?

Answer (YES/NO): NO